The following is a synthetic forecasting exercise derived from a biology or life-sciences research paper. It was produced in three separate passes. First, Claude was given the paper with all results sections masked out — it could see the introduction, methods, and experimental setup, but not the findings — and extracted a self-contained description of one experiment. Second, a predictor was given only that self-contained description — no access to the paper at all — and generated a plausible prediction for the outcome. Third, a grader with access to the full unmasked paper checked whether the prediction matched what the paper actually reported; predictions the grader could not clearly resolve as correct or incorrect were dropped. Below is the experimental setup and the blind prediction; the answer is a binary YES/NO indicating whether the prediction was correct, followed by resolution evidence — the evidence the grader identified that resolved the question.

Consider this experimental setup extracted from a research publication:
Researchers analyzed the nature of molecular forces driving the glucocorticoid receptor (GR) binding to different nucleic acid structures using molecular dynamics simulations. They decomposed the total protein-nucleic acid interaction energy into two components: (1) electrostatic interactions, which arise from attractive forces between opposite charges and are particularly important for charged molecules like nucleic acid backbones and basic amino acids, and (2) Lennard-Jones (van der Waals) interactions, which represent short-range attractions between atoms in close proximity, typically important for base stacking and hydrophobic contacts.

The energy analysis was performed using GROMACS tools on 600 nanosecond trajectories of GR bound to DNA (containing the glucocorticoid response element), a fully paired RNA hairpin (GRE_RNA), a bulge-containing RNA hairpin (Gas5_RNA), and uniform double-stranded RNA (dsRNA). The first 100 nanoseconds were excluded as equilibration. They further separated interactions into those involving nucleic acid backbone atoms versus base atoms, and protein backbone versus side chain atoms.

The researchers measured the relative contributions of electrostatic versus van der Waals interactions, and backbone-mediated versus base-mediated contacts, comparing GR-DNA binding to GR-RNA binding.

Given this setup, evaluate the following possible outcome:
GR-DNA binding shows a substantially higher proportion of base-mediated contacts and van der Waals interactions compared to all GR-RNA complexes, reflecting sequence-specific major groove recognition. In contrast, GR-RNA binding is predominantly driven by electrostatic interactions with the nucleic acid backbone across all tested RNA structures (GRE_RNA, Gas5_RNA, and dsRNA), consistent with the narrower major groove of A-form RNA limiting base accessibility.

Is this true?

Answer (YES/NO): YES